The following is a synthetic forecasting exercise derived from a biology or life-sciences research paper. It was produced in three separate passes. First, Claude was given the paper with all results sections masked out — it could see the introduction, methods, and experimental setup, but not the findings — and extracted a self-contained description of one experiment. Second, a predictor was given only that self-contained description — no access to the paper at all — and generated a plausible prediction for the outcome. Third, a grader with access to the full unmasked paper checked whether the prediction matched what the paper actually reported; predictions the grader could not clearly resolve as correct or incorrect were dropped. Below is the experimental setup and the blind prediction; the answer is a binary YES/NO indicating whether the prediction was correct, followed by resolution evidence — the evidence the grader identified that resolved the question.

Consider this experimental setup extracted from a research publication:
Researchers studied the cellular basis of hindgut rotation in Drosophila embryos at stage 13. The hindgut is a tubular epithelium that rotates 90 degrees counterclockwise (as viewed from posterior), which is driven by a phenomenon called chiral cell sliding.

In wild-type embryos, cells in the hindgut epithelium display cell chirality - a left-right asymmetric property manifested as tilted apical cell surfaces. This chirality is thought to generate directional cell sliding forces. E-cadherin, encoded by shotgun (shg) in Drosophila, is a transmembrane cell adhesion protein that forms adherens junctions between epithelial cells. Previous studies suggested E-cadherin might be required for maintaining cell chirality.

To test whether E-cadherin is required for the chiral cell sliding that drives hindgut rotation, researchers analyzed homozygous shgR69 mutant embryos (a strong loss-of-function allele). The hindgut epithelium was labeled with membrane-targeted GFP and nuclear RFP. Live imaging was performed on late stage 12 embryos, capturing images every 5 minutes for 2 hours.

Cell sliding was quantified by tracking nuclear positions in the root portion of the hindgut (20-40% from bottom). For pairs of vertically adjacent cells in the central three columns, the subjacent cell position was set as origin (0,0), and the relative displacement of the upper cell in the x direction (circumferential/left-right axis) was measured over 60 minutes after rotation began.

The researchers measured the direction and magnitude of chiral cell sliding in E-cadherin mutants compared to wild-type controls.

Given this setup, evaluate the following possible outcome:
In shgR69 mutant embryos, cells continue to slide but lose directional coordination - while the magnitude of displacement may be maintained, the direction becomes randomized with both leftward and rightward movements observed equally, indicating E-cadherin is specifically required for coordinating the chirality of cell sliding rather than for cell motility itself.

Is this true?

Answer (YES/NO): NO